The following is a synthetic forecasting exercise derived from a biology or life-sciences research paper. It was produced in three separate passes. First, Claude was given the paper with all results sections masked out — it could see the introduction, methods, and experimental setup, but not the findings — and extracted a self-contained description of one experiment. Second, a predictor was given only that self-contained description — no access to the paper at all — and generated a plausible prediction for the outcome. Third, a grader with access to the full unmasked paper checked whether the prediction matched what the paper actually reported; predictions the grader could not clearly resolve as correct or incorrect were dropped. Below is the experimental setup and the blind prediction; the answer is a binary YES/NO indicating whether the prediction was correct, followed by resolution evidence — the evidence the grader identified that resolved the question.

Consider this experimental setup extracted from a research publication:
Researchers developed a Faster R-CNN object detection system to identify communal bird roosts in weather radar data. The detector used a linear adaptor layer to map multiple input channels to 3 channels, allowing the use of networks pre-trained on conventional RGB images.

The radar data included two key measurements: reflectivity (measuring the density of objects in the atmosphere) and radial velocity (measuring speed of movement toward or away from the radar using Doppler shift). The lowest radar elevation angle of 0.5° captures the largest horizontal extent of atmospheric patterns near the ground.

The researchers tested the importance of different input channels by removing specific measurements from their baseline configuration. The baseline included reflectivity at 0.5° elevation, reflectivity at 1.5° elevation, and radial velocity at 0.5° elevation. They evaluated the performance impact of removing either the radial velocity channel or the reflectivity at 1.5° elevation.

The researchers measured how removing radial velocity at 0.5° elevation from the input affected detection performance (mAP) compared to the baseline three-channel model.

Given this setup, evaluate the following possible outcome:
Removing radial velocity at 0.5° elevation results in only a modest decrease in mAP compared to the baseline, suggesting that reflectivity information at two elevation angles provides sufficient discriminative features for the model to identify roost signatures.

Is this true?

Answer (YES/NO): NO